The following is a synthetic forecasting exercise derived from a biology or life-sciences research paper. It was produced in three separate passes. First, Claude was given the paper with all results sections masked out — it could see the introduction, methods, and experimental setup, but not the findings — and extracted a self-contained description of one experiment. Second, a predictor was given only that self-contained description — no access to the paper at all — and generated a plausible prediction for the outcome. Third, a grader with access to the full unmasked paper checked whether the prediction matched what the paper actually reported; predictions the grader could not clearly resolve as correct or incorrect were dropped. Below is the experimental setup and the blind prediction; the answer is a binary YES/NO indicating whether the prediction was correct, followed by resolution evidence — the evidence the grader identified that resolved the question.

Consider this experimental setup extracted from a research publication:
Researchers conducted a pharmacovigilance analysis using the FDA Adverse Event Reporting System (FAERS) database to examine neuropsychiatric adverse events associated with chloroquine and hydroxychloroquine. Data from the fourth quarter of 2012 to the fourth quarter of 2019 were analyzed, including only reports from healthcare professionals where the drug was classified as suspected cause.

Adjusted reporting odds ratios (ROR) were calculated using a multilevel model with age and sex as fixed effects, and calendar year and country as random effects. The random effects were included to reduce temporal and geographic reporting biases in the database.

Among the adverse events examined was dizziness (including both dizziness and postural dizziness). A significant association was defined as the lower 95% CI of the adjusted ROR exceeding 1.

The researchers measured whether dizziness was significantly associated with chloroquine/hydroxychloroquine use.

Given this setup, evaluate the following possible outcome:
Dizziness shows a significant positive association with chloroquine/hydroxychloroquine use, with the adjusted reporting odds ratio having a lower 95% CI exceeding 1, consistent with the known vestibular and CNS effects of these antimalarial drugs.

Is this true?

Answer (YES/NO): NO